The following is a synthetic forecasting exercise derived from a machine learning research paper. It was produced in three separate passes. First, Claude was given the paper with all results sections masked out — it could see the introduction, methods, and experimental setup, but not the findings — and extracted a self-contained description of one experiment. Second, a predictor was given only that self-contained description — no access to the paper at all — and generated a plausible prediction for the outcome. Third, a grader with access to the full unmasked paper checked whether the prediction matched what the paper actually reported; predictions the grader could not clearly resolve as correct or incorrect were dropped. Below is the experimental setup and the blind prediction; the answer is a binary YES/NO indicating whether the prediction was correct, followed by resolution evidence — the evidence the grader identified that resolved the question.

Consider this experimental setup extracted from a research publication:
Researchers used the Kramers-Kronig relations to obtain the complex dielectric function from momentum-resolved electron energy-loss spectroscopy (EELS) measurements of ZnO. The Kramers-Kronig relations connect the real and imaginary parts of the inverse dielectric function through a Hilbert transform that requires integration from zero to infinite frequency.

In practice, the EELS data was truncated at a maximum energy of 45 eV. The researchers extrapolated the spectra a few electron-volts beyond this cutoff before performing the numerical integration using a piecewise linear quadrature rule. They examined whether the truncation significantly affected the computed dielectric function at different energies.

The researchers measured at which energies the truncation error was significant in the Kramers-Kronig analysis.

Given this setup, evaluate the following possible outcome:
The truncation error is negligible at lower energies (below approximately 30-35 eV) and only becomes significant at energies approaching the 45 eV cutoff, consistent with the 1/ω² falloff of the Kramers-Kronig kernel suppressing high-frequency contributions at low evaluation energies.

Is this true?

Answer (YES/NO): YES